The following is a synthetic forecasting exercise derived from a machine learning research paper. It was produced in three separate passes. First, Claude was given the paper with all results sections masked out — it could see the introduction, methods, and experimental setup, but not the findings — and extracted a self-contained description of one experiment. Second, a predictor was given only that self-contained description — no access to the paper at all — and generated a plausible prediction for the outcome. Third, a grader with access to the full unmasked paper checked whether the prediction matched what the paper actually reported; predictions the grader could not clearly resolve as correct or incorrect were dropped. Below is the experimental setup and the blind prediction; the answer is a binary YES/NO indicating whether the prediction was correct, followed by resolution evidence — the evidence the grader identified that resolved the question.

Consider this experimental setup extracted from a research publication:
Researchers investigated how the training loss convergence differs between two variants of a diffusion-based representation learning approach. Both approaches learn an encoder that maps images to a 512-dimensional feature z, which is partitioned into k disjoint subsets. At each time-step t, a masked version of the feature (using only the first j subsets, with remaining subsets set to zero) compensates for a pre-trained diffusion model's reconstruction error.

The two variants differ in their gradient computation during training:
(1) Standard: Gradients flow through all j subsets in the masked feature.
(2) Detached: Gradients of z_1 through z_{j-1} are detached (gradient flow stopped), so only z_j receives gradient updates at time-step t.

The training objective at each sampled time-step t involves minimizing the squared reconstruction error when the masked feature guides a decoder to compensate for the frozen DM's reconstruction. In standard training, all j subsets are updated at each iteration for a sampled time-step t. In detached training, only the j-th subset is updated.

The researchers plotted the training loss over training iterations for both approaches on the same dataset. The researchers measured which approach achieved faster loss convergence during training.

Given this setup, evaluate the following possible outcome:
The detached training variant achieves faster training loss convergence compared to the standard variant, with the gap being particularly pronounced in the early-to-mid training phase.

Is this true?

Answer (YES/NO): NO